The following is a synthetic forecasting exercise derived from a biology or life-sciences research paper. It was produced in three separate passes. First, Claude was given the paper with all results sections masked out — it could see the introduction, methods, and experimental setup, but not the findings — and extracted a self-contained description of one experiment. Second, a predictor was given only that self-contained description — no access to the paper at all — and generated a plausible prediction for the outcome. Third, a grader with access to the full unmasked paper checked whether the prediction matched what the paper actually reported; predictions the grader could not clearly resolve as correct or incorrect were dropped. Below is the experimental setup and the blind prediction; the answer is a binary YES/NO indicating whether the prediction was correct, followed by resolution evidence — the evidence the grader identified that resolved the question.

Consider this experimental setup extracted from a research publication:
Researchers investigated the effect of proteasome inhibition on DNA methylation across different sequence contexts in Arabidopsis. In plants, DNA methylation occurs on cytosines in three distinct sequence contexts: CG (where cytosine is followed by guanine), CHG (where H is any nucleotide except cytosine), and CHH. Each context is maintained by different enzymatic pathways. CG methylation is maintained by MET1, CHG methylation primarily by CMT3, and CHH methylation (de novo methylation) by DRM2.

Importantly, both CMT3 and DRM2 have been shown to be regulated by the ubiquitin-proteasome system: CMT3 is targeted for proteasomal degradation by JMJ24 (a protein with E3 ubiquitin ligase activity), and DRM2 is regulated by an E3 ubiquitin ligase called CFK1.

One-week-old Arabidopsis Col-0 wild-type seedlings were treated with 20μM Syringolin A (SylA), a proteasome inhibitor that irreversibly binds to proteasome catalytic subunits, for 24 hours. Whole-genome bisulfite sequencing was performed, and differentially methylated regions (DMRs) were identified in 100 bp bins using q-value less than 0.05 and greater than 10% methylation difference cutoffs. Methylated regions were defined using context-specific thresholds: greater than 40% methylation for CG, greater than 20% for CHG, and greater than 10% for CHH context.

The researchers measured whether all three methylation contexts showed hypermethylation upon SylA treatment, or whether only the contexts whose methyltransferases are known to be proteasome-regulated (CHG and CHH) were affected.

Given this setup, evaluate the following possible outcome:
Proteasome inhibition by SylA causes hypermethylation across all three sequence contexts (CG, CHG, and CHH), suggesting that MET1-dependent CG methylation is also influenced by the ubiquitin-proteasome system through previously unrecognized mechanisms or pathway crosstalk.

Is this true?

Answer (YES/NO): YES